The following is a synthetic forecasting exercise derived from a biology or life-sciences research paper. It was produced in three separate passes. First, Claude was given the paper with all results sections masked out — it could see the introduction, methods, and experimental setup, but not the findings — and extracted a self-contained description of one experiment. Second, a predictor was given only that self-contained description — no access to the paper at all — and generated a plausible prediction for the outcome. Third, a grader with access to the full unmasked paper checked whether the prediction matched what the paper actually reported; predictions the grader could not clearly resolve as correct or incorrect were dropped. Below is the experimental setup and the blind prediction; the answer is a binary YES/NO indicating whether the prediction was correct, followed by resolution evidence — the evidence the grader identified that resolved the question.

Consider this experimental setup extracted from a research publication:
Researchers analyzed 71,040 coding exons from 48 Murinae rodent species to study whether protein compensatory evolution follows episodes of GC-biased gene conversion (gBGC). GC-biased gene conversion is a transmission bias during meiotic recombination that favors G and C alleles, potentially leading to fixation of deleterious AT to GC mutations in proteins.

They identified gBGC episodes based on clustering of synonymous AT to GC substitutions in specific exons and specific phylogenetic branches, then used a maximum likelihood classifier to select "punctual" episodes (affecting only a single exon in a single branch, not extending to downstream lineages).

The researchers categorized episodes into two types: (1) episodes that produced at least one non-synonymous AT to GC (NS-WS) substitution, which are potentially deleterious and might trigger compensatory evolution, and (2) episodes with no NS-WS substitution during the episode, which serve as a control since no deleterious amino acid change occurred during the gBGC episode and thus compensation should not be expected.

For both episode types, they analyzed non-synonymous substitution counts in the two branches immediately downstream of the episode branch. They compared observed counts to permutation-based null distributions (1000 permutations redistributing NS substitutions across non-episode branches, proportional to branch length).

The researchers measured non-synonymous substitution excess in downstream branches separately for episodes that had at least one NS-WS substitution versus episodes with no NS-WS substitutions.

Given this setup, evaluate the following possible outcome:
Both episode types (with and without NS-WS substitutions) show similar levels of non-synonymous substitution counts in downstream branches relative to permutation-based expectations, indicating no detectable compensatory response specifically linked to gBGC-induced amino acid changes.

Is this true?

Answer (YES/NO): NO